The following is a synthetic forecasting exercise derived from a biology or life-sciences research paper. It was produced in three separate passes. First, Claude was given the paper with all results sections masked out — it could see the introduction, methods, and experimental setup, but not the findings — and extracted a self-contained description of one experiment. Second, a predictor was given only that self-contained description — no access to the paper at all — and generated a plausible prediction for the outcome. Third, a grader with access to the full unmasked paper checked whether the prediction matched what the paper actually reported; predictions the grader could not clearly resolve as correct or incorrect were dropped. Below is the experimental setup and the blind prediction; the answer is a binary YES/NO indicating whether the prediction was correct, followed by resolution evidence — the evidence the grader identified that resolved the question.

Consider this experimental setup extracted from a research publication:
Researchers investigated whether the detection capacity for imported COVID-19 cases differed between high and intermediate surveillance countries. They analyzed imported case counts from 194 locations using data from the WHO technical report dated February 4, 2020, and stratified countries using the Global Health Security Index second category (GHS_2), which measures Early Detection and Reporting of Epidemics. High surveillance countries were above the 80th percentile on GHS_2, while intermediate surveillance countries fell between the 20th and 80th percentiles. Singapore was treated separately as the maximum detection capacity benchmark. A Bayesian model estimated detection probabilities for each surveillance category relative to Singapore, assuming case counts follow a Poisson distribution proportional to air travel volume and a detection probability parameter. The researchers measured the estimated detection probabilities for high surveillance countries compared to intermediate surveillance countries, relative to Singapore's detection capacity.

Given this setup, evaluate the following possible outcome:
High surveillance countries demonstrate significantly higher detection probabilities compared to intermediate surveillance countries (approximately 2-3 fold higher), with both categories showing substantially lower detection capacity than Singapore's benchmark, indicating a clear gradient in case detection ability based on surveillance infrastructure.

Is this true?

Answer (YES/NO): NO